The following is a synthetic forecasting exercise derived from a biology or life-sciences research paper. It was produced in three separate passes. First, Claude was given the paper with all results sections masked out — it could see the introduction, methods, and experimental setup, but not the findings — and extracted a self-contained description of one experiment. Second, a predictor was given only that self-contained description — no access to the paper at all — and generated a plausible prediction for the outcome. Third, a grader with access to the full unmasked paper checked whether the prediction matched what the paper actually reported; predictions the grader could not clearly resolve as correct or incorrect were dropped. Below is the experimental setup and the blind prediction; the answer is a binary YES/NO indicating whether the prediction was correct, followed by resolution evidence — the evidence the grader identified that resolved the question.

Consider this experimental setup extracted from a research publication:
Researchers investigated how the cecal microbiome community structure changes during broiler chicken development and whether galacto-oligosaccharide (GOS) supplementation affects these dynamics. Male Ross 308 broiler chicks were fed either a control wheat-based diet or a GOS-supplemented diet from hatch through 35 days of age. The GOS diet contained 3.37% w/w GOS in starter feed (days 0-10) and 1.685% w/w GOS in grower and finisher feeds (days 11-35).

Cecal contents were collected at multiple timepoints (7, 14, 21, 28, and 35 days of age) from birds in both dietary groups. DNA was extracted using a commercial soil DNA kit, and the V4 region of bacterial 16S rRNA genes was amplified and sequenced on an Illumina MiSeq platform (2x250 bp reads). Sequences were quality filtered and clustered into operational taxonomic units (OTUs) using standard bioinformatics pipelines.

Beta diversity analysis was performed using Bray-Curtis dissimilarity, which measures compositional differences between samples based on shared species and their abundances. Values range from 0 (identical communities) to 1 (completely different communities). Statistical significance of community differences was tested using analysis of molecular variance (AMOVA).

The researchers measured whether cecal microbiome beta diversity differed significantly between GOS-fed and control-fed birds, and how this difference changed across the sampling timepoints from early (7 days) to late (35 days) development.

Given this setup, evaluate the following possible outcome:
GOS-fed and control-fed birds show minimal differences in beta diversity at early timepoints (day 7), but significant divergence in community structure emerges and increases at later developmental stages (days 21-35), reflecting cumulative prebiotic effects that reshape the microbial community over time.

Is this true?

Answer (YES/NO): YES